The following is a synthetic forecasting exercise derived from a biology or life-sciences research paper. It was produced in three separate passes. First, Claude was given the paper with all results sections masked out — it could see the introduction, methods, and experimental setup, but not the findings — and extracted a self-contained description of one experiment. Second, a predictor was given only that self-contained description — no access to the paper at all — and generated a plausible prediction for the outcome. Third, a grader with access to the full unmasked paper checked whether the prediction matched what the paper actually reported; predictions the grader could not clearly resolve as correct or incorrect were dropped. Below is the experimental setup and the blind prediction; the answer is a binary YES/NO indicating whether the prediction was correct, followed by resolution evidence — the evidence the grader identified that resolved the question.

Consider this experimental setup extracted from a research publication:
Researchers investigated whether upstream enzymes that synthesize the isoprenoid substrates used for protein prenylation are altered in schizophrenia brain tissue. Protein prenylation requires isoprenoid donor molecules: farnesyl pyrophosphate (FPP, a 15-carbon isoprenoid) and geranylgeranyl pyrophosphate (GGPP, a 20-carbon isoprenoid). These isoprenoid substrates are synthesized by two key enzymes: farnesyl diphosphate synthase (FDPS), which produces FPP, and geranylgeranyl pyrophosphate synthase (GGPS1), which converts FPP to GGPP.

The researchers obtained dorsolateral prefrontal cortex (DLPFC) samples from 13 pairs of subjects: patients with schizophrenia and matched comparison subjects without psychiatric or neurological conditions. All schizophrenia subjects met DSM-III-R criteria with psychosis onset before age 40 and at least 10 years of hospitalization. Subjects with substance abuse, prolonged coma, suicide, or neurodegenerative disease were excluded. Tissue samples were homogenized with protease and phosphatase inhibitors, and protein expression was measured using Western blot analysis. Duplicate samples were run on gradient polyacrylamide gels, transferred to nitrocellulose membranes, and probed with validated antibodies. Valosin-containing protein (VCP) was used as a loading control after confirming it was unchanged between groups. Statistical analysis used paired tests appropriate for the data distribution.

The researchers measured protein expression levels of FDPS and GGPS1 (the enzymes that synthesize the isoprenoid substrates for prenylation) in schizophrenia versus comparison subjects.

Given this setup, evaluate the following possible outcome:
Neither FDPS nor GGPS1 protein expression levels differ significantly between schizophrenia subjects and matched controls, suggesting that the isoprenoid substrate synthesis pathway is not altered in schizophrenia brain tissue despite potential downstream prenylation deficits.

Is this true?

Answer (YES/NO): YES